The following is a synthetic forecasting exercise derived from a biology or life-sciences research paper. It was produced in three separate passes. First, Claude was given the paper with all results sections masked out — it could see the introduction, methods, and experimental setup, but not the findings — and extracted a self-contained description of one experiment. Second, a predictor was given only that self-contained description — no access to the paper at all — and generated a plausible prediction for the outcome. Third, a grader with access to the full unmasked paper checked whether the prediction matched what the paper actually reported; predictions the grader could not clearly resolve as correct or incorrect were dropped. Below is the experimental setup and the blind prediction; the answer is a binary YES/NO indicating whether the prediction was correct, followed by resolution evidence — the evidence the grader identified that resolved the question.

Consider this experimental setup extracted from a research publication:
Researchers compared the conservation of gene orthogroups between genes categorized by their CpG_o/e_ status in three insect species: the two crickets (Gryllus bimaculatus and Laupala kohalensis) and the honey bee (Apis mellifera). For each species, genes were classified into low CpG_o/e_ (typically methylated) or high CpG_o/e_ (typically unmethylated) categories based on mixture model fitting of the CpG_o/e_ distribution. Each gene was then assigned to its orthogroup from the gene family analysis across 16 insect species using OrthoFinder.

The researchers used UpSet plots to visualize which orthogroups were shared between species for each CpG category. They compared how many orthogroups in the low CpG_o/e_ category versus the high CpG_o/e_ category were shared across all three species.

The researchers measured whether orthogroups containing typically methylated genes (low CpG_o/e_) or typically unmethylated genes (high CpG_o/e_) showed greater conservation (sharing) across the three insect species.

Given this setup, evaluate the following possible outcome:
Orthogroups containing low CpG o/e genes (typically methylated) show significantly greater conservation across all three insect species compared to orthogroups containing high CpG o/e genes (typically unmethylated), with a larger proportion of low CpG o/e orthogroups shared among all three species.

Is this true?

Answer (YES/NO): YES